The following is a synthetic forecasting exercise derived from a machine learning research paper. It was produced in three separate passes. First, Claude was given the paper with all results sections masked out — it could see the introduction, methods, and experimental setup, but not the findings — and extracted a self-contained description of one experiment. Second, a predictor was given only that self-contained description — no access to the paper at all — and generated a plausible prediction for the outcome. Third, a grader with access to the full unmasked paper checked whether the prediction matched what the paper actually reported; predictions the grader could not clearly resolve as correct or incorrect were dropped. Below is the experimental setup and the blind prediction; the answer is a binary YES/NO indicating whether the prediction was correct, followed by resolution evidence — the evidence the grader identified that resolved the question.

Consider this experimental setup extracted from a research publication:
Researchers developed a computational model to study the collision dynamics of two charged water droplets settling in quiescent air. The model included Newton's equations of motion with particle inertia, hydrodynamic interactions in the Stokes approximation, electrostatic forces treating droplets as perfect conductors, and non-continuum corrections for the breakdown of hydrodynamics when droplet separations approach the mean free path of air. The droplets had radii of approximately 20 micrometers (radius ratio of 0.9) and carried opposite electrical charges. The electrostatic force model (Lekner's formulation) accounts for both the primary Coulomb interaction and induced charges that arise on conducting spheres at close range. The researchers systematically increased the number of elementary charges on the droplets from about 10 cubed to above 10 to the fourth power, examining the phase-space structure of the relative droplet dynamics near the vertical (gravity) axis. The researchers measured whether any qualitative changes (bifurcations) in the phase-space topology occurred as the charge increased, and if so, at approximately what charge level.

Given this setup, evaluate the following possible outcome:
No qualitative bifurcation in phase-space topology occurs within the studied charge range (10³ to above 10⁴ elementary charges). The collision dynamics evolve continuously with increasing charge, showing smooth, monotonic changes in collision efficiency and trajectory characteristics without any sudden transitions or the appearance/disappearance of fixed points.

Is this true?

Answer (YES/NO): YES